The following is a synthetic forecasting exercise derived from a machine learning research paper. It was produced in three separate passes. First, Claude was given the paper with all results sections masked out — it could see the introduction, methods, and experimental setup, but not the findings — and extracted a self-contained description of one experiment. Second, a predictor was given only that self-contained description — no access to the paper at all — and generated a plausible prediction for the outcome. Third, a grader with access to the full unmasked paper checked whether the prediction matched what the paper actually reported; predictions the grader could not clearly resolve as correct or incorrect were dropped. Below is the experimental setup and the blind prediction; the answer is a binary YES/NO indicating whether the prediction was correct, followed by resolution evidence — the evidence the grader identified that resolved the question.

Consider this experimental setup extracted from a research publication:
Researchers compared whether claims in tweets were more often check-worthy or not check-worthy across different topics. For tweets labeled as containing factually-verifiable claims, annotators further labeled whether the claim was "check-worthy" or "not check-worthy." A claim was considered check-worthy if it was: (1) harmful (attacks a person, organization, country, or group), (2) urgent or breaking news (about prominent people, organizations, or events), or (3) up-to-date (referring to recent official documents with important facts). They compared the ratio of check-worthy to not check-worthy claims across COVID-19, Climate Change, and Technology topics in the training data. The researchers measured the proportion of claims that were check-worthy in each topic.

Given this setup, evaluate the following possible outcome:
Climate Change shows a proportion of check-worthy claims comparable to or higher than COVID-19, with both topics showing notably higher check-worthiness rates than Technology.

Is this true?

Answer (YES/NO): NO